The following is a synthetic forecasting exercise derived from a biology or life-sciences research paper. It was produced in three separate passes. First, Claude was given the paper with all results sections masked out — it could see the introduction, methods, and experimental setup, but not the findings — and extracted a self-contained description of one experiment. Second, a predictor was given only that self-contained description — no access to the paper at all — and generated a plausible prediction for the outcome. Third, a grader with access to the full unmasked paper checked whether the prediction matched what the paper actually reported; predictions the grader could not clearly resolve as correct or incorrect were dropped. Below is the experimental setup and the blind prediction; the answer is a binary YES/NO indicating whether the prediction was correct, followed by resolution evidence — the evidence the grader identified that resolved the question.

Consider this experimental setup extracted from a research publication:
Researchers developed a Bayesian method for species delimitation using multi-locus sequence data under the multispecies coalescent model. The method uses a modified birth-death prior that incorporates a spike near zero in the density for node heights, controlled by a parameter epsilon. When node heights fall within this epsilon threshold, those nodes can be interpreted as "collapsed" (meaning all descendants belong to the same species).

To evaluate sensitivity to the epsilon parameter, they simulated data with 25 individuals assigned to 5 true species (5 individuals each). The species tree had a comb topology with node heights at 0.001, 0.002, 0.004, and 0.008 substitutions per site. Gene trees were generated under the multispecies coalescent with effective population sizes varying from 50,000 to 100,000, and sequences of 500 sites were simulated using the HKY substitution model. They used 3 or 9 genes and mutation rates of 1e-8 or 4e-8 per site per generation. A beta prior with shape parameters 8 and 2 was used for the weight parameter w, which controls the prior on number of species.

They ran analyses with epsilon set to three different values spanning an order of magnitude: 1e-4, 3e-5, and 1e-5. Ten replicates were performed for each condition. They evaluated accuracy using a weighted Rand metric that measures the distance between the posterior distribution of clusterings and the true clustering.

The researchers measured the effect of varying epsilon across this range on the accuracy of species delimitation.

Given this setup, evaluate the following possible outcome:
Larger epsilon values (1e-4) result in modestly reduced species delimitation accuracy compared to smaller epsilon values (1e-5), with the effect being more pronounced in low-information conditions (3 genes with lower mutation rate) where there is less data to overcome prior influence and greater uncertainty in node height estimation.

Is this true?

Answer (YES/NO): NO